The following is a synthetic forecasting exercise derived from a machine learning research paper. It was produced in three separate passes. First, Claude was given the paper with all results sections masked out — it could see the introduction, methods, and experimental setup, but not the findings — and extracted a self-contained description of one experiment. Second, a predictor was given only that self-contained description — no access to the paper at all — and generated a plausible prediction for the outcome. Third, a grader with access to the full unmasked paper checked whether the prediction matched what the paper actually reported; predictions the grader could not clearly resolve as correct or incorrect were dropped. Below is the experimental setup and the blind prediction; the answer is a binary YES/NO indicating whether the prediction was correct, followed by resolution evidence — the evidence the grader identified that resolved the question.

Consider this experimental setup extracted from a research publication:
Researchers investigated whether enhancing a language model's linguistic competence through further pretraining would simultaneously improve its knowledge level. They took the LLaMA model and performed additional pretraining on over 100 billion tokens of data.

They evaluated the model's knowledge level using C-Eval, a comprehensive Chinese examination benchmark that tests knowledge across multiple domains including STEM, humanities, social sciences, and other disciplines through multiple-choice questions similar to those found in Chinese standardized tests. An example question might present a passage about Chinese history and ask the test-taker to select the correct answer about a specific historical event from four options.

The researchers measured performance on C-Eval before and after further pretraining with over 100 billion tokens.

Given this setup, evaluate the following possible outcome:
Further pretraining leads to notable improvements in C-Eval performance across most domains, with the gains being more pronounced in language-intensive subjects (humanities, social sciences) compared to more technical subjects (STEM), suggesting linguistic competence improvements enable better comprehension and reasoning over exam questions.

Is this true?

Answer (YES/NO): NO